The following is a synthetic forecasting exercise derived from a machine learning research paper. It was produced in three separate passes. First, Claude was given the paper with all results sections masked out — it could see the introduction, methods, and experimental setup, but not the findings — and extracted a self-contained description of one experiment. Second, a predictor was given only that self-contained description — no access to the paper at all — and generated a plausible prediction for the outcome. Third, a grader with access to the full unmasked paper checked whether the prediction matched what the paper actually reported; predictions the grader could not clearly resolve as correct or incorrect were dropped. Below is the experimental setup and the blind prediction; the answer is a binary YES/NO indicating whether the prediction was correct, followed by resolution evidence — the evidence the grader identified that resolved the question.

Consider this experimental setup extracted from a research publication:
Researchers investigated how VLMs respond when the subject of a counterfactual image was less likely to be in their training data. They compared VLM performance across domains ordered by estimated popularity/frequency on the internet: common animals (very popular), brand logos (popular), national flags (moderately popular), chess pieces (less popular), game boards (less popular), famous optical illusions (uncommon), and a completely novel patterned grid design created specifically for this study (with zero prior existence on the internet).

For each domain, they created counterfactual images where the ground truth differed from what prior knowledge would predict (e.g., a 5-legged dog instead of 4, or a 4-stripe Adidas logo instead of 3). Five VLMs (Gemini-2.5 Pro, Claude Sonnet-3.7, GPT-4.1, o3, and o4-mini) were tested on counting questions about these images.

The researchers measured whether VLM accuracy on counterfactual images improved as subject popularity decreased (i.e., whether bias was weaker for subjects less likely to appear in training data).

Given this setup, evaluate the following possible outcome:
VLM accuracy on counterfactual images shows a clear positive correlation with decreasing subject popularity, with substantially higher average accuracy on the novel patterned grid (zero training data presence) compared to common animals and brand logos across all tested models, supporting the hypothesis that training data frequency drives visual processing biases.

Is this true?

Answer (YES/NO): NO